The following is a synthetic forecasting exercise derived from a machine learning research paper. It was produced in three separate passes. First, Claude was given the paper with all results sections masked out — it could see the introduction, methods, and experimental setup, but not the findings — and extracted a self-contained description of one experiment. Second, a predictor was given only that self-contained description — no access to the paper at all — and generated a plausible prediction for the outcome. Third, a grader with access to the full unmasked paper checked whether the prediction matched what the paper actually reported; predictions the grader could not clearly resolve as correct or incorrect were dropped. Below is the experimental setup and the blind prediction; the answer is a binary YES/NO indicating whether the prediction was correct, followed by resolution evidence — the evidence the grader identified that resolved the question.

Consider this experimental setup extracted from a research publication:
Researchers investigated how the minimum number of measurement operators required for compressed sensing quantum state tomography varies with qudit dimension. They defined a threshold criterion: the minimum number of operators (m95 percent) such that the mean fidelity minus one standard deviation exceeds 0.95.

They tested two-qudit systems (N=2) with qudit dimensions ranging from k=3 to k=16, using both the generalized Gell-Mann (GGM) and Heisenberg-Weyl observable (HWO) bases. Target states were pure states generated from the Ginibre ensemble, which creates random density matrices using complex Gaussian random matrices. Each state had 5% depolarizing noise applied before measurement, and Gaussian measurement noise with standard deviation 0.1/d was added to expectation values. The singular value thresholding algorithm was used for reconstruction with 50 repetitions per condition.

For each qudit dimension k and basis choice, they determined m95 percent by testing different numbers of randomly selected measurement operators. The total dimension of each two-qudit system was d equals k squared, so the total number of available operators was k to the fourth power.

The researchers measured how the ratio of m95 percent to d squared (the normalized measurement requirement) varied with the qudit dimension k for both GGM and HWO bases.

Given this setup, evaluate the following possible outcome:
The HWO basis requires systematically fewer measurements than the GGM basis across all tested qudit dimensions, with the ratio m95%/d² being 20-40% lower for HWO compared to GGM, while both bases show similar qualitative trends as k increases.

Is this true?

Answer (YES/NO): NO